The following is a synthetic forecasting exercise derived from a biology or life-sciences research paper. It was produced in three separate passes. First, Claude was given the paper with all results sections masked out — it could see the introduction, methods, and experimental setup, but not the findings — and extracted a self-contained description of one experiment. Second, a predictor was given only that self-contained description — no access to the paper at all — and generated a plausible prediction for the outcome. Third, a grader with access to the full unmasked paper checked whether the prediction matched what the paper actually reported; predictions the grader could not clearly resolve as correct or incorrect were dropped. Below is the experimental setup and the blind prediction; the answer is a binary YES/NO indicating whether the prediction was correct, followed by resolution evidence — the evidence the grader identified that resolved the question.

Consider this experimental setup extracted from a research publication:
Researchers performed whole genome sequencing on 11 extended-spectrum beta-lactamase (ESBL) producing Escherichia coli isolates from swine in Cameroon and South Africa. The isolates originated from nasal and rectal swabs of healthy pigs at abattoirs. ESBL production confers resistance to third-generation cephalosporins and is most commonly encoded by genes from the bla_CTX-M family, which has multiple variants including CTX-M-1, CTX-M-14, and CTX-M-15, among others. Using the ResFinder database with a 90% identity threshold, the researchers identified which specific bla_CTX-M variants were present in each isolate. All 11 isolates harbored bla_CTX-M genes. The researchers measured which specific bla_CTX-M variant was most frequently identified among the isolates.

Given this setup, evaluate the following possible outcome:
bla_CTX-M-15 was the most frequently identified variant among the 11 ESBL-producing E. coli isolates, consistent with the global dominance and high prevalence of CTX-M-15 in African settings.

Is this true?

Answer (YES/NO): YES